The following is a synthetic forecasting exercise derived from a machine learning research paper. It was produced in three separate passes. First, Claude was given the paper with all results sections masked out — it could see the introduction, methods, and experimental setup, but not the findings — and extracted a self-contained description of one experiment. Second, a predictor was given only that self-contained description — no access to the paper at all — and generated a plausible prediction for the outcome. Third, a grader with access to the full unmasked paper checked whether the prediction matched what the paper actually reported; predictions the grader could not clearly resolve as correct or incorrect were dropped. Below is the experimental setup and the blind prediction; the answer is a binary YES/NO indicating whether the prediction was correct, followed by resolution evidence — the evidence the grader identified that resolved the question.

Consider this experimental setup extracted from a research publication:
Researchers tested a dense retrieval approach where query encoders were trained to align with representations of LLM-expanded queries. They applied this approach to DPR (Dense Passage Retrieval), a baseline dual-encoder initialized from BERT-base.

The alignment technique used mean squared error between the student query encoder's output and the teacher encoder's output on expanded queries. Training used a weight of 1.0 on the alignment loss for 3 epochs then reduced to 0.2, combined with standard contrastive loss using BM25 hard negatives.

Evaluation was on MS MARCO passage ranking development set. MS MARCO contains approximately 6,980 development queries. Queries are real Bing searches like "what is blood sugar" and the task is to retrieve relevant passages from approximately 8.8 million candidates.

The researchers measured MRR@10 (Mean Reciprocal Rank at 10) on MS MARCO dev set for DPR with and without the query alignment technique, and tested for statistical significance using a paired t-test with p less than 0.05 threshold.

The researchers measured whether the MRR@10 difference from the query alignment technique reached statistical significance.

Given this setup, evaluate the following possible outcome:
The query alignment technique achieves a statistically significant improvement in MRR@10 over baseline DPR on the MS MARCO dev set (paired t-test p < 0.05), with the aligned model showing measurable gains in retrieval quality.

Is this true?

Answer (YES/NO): NO